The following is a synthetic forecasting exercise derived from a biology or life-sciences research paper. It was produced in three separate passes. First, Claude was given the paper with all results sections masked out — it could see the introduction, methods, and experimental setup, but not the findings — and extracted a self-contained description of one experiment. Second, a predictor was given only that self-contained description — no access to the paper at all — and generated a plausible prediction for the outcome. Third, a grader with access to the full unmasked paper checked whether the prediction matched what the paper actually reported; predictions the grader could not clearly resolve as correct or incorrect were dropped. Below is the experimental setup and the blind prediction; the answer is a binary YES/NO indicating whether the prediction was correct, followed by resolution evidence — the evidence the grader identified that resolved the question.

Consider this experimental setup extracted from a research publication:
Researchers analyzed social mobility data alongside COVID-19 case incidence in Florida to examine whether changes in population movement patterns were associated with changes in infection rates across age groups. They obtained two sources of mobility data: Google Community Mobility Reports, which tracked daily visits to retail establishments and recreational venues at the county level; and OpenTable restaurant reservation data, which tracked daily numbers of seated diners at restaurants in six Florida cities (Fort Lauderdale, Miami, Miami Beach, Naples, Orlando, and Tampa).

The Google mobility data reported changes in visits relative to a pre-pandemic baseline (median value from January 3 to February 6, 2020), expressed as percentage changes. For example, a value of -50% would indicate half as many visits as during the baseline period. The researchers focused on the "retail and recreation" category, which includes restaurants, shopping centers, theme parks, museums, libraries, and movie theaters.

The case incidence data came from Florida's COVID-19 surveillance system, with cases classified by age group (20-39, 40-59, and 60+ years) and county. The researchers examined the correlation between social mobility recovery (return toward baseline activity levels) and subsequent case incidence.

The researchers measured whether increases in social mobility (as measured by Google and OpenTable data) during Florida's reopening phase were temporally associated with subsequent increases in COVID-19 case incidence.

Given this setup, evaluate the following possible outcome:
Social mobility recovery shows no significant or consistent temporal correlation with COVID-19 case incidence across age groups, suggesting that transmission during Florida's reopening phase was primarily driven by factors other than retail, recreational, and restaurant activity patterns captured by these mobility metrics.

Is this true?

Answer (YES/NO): NO